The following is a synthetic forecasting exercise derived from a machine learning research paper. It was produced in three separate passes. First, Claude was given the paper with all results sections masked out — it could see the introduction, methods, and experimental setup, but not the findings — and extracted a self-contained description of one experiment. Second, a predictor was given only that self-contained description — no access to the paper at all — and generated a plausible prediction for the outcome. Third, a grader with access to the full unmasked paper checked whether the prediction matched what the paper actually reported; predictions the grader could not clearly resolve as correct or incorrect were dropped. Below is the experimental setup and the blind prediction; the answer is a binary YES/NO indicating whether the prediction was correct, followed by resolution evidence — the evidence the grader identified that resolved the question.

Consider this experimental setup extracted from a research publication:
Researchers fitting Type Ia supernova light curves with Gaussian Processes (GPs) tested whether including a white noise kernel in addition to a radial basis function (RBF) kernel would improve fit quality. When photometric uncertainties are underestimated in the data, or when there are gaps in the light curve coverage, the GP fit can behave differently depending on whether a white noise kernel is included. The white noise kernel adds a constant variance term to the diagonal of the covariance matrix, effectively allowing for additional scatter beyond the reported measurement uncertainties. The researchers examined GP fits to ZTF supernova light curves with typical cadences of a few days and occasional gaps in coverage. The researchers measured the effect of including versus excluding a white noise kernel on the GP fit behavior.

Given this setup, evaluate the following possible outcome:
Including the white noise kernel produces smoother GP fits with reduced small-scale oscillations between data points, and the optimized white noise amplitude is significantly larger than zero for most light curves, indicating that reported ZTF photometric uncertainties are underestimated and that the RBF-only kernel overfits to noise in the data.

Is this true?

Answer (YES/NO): NO